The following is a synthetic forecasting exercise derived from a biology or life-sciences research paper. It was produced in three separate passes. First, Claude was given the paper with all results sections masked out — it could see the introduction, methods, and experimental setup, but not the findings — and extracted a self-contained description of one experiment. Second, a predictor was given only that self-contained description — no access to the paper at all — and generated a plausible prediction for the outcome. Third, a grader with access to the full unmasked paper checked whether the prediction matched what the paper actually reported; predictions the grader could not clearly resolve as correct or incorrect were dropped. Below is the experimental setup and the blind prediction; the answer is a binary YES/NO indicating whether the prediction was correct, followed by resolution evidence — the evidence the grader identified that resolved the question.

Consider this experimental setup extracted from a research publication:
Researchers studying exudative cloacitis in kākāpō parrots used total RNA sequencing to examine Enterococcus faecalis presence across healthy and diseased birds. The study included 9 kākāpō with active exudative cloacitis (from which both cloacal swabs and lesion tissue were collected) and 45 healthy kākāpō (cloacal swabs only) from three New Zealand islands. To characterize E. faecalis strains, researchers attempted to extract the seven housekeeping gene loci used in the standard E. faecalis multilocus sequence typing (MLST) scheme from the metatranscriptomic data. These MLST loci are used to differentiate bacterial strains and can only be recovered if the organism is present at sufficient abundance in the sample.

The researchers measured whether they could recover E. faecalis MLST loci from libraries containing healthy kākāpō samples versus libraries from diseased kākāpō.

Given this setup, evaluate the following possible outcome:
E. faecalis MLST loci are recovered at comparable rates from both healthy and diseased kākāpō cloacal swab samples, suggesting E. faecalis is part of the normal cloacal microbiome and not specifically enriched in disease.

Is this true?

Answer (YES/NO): NO